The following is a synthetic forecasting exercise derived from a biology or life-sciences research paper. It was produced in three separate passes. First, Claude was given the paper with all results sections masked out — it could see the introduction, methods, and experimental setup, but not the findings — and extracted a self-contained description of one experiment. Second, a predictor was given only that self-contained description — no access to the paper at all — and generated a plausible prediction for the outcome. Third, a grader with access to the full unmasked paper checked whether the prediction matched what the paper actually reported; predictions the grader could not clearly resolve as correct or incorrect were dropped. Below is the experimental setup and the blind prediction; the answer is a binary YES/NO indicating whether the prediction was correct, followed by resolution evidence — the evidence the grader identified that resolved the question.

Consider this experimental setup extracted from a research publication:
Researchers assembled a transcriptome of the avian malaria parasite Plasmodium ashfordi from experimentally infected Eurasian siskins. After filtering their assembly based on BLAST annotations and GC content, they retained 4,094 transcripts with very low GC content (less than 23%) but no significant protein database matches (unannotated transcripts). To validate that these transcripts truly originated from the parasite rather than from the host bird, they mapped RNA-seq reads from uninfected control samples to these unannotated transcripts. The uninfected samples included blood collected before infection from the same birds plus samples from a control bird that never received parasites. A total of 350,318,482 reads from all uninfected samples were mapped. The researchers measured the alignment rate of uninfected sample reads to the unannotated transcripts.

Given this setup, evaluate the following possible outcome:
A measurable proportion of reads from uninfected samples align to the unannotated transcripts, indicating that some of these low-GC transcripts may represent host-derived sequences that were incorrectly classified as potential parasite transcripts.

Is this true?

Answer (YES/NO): NO